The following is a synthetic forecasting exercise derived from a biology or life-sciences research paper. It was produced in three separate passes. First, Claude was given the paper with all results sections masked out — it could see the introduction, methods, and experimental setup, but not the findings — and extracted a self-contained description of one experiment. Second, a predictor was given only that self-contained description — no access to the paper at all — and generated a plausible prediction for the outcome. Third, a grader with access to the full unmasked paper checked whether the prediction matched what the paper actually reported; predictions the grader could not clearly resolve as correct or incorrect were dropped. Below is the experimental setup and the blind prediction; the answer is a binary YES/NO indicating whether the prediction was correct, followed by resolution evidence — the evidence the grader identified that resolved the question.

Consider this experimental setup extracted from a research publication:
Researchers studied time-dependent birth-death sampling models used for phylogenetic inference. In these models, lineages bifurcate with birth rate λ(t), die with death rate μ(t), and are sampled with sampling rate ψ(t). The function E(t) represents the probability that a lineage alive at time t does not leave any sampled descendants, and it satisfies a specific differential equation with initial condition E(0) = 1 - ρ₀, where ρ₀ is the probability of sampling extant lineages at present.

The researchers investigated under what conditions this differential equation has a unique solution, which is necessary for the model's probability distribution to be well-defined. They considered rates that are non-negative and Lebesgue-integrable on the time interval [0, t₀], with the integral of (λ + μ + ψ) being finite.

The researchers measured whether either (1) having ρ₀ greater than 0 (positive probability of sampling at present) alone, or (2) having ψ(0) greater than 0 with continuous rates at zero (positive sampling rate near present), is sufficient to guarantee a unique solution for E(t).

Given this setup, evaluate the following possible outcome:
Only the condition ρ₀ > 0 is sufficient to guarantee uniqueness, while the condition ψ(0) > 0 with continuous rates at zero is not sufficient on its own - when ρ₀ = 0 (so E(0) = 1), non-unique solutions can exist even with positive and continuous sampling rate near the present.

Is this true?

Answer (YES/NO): NO